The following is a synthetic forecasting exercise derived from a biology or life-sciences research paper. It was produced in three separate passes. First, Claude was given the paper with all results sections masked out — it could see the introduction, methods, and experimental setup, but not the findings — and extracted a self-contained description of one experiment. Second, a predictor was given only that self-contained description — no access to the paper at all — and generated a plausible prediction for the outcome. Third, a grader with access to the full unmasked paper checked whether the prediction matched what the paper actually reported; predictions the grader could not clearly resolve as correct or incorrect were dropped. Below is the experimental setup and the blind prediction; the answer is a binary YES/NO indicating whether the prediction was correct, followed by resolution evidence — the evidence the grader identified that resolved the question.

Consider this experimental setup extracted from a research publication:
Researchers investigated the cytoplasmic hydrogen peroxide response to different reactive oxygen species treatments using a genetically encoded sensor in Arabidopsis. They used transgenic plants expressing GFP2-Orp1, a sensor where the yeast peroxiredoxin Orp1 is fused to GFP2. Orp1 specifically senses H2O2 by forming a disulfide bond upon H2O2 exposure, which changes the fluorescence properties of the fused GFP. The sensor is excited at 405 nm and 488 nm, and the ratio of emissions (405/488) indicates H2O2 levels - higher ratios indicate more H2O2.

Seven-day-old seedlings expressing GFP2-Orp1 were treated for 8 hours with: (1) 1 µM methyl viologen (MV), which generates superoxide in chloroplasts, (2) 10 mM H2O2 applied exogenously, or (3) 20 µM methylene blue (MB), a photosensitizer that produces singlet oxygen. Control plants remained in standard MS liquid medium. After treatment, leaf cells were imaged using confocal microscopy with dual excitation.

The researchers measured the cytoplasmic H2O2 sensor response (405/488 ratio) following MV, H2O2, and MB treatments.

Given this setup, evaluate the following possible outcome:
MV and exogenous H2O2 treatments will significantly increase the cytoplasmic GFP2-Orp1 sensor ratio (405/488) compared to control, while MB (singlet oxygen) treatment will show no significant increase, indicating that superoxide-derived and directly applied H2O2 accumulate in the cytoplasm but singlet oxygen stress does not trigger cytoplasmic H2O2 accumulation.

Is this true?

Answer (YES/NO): YES